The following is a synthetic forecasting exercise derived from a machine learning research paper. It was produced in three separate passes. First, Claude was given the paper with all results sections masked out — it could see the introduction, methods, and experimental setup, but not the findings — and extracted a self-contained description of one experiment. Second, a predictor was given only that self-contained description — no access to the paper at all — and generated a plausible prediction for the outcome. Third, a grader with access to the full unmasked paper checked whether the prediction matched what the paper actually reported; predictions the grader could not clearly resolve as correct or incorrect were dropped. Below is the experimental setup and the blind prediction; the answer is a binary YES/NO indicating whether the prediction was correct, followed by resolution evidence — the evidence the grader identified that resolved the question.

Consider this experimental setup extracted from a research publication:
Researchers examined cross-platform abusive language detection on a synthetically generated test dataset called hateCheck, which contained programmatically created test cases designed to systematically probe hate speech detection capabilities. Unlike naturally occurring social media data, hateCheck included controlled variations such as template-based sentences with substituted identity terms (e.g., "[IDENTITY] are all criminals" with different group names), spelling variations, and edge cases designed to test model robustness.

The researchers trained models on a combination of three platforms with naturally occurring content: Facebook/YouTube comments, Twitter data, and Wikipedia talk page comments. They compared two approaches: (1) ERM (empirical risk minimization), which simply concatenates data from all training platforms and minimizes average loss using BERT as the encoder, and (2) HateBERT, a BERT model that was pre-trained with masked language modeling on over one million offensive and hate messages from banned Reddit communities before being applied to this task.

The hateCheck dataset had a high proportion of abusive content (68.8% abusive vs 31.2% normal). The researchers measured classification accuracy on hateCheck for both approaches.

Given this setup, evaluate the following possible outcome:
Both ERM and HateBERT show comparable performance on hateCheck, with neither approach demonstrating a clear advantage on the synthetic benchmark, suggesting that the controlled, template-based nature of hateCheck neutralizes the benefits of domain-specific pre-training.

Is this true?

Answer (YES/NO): NO